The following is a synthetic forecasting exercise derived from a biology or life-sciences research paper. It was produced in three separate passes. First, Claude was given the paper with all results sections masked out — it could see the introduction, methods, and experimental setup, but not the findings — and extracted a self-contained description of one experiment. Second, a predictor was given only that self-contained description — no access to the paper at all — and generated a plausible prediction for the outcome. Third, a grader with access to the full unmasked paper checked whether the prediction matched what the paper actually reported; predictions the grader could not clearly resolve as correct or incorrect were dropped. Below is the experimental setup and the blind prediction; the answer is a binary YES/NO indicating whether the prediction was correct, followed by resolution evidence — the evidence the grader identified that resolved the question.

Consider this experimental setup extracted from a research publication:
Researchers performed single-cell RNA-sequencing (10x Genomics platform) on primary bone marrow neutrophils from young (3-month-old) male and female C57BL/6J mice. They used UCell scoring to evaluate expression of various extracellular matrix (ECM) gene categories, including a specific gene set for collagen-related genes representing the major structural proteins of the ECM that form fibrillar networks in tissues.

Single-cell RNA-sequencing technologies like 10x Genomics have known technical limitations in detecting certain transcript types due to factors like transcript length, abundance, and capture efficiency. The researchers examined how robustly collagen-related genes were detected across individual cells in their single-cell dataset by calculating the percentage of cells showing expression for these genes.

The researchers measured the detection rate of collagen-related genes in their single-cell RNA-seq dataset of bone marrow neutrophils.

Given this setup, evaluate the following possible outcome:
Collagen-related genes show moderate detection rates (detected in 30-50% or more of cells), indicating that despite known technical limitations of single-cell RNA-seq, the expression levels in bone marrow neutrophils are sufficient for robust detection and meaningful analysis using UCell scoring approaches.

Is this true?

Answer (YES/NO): NO